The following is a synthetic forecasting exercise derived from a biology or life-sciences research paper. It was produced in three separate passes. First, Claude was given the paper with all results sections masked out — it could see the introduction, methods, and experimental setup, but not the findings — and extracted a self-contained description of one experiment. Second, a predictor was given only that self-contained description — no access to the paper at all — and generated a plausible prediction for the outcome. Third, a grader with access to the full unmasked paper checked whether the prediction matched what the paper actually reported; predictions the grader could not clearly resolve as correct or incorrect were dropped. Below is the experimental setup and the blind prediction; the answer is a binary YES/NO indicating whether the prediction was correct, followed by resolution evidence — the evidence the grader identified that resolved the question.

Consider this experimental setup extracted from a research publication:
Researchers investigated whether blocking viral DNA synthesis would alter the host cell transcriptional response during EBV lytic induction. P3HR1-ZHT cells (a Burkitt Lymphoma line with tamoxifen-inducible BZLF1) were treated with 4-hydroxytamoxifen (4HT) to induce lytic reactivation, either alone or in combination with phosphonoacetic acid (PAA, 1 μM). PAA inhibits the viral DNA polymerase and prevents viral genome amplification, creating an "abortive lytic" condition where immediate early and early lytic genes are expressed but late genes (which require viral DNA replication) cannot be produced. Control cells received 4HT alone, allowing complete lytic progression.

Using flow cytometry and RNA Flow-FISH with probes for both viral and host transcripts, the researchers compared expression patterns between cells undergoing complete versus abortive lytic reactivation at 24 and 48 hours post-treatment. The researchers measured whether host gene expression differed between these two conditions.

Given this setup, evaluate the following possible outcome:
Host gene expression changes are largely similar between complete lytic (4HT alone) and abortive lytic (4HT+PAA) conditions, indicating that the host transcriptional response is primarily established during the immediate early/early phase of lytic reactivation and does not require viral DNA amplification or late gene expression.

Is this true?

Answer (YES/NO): NO